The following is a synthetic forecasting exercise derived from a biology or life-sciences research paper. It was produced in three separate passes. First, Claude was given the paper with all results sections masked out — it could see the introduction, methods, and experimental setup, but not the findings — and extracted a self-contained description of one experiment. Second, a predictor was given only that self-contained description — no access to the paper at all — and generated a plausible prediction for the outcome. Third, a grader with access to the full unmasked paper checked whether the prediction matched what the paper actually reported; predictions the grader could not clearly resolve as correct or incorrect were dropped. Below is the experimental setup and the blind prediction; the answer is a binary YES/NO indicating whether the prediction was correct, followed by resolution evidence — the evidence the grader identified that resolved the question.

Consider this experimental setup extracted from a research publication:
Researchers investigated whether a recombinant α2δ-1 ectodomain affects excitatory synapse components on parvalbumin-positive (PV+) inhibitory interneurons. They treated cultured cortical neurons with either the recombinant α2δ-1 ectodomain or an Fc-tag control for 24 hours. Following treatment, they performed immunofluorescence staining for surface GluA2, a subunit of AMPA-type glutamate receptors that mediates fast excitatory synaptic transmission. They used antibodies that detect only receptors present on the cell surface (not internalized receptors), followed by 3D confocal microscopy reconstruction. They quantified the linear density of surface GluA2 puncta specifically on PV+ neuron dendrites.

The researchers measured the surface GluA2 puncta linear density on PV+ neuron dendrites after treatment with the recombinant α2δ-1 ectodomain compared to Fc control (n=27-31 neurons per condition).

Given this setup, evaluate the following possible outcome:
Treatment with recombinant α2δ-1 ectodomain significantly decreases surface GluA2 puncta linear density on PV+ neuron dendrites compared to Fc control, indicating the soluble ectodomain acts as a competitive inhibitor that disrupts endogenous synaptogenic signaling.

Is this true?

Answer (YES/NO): NO